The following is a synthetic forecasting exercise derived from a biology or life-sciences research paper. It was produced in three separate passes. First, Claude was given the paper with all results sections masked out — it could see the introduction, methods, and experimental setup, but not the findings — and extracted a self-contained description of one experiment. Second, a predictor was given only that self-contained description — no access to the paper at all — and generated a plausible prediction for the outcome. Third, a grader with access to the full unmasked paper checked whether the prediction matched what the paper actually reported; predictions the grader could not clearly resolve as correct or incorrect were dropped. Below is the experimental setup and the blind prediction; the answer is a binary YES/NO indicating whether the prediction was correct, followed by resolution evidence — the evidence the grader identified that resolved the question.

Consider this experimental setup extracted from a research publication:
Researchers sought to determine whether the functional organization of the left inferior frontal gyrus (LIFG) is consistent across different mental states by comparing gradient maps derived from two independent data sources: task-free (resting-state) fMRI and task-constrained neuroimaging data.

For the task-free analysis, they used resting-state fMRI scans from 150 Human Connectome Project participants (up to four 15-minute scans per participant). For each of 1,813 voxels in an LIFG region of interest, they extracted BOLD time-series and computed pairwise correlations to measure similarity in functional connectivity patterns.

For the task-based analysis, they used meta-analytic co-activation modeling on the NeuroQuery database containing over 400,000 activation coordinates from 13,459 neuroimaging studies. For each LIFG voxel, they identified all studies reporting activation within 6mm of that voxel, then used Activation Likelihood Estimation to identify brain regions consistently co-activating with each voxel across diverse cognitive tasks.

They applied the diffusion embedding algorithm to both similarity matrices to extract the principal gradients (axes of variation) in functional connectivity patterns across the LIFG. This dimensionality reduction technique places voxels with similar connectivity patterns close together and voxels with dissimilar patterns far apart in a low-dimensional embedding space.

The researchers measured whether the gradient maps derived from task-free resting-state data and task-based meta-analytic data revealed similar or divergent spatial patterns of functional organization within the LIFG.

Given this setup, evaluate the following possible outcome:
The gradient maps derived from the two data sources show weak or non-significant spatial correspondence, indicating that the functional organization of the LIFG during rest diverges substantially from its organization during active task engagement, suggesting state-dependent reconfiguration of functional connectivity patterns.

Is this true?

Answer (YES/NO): NO